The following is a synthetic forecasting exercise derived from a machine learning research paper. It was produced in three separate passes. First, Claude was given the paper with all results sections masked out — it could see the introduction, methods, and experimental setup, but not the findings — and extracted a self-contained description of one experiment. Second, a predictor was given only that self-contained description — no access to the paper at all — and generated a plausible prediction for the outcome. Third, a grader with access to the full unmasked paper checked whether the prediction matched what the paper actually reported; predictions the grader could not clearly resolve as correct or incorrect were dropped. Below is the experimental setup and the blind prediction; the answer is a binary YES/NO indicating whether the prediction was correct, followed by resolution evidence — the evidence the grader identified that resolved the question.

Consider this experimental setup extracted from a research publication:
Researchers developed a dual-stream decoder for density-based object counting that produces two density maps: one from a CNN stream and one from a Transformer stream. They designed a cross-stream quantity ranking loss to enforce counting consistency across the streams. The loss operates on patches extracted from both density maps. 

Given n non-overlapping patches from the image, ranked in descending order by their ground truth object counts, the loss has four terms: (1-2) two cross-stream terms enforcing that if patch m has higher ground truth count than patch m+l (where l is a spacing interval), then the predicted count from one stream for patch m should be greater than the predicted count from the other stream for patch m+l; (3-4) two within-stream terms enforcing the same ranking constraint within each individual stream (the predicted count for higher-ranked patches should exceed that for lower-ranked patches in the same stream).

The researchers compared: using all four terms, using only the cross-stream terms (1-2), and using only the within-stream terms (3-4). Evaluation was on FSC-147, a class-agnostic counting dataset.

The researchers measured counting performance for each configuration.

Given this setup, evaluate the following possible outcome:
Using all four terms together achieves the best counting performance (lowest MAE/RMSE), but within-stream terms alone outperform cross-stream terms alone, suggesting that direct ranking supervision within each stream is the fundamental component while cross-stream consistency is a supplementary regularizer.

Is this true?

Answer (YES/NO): NO